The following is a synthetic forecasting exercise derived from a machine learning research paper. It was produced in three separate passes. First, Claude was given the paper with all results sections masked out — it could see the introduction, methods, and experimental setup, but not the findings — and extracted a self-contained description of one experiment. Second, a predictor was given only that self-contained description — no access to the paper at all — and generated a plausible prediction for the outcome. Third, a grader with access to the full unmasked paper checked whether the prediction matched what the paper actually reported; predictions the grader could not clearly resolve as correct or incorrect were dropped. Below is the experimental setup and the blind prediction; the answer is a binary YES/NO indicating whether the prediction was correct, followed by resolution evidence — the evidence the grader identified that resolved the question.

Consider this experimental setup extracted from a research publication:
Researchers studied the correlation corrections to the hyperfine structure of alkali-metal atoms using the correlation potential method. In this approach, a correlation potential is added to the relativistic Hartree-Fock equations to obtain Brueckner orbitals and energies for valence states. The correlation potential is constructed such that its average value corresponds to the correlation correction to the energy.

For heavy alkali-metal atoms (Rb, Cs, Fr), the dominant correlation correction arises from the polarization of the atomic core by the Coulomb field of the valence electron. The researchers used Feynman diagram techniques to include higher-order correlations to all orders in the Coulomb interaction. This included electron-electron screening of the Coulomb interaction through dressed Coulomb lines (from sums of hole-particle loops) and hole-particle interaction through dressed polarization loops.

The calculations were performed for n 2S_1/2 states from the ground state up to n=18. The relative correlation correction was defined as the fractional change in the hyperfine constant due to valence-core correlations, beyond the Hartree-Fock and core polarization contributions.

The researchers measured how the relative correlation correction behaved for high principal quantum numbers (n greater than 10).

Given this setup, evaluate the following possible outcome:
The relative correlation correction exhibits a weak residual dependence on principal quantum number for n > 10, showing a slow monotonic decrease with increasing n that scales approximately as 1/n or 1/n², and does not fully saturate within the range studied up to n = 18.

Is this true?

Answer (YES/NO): NO